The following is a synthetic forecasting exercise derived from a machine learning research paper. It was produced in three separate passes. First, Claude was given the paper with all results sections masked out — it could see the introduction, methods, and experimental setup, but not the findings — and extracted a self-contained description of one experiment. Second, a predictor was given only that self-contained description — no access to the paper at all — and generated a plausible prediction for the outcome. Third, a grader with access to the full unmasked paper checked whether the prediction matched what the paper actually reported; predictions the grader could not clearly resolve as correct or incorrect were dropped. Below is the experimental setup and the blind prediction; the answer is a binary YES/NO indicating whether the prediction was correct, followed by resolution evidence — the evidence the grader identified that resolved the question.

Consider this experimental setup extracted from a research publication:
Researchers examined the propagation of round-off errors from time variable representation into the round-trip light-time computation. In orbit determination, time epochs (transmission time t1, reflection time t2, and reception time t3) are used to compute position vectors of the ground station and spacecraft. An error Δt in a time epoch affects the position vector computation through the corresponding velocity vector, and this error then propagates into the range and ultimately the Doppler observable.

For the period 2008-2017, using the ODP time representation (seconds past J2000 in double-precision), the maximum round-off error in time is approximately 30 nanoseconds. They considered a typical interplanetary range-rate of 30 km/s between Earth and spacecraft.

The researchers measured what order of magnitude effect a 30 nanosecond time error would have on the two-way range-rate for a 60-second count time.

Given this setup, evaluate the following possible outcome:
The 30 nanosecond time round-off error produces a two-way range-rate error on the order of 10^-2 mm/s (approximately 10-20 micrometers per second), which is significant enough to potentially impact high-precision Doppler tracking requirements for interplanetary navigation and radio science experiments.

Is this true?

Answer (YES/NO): NO